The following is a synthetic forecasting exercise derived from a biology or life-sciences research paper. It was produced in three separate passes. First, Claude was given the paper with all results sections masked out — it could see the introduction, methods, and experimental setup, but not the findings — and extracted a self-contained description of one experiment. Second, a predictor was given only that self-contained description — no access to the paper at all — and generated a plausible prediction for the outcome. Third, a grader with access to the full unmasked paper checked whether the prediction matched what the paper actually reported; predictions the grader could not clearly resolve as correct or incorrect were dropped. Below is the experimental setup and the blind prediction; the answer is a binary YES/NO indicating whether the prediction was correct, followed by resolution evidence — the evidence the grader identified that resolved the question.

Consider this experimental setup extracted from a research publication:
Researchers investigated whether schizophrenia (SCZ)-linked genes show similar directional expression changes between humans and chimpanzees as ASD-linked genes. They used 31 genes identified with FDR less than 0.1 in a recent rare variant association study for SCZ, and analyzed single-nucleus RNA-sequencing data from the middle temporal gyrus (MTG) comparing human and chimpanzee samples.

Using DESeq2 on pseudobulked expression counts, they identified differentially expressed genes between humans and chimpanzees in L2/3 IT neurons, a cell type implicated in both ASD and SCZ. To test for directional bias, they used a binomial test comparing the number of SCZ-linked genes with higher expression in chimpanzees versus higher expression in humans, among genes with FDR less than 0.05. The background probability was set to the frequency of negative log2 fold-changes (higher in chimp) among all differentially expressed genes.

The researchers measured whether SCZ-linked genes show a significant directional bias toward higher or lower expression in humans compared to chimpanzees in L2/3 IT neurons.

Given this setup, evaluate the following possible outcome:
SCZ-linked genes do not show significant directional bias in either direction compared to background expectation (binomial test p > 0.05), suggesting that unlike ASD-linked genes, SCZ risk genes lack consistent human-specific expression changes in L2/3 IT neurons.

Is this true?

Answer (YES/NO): NO